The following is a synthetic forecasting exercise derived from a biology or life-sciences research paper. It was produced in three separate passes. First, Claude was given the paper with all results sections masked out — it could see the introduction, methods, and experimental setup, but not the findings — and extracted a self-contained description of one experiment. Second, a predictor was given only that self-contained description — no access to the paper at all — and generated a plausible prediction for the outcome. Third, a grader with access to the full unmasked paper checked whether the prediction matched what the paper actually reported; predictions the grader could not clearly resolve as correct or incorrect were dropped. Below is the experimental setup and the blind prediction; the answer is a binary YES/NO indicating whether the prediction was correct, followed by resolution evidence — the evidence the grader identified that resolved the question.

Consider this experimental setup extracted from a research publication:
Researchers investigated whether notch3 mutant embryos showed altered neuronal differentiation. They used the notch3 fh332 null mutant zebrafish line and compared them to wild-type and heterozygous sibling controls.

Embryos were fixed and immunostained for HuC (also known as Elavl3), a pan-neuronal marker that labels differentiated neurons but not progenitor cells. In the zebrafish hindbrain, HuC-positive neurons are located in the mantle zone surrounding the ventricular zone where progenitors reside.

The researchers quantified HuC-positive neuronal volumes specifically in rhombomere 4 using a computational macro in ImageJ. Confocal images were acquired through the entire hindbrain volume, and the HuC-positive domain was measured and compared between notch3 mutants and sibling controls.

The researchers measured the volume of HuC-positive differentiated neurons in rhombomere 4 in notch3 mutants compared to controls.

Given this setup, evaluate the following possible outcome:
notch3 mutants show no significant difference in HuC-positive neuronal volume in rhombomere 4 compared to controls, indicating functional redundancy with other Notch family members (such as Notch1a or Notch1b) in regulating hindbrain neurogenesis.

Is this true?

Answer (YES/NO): NO